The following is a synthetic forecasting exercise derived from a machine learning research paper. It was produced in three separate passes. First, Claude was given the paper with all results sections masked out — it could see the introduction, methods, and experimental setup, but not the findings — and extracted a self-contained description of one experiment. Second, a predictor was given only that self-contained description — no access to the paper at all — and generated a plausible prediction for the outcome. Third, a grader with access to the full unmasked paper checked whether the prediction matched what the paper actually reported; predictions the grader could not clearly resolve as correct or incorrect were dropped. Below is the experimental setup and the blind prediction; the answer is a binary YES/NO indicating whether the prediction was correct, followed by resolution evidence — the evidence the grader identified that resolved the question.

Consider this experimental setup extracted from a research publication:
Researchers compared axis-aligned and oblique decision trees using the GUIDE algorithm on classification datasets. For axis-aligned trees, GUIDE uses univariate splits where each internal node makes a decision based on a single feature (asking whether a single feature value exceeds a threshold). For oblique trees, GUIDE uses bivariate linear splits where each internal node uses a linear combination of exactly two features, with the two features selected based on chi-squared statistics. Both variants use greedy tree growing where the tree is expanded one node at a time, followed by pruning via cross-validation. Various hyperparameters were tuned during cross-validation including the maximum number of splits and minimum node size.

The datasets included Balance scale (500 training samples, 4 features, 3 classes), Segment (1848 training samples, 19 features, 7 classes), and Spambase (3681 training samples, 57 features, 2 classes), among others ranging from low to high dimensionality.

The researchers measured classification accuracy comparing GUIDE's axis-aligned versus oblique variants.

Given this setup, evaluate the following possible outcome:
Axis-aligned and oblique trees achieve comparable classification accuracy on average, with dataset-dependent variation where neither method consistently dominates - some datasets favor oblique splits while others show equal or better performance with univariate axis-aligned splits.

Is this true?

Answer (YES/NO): NO